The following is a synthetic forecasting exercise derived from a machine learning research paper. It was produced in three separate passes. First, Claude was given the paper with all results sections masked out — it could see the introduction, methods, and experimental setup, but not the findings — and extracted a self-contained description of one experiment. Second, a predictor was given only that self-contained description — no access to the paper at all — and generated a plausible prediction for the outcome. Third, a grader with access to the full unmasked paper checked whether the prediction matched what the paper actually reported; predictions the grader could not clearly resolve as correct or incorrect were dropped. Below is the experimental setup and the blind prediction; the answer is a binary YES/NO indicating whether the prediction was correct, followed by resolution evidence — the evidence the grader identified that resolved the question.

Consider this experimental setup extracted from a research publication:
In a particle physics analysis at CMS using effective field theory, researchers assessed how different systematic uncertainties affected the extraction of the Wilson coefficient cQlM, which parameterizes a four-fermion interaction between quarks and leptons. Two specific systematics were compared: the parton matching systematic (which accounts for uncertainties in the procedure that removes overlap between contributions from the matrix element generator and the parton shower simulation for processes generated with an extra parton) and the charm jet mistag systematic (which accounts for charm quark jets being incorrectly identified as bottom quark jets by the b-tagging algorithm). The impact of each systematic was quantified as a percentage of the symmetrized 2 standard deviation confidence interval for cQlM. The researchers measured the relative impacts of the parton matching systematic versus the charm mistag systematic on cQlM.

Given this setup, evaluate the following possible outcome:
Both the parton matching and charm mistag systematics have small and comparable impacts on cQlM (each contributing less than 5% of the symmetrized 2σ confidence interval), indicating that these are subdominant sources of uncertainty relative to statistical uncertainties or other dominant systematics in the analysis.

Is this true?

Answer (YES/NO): NO